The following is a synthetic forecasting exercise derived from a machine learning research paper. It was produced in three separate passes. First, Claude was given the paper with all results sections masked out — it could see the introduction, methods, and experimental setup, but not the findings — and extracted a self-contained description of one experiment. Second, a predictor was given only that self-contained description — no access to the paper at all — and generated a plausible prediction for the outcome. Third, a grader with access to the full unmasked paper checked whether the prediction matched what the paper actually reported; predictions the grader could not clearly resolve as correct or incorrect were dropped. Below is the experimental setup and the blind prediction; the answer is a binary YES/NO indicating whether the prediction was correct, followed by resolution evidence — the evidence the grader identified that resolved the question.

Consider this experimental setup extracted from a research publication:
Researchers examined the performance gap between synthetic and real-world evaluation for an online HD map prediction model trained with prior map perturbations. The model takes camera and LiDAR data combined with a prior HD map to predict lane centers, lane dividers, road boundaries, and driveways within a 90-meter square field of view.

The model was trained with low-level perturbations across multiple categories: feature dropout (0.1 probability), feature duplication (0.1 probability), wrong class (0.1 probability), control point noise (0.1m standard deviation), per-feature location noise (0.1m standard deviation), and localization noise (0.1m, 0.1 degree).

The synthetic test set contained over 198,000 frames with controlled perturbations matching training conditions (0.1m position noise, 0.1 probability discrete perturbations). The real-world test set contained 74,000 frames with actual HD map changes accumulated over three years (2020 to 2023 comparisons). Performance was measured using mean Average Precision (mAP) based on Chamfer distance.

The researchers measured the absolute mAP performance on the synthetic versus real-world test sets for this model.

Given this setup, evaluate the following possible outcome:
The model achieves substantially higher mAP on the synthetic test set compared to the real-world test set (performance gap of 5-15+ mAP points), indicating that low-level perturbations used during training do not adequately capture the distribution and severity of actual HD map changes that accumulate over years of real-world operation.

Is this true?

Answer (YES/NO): YES